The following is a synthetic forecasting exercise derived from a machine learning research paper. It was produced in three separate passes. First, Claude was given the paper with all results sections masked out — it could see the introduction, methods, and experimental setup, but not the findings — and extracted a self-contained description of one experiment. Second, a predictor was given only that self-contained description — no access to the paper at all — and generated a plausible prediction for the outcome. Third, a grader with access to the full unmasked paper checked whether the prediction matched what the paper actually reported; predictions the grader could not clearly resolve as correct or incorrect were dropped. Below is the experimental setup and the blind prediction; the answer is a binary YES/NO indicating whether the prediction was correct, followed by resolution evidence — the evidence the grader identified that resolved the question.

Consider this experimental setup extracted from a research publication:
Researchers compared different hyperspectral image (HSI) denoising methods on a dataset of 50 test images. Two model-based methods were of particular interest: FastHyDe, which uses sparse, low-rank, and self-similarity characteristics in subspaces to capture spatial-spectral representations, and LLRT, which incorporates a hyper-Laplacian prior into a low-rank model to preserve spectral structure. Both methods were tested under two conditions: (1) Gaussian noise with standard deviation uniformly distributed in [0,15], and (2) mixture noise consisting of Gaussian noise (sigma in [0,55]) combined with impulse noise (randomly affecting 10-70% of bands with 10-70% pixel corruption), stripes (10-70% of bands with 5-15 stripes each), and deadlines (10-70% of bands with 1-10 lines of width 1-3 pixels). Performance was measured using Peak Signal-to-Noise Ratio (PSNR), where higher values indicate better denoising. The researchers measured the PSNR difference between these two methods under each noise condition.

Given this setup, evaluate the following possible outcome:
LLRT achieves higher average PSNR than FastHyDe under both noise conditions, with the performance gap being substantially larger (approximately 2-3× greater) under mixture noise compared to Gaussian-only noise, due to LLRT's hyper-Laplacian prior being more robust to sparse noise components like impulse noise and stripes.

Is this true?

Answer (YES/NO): NO